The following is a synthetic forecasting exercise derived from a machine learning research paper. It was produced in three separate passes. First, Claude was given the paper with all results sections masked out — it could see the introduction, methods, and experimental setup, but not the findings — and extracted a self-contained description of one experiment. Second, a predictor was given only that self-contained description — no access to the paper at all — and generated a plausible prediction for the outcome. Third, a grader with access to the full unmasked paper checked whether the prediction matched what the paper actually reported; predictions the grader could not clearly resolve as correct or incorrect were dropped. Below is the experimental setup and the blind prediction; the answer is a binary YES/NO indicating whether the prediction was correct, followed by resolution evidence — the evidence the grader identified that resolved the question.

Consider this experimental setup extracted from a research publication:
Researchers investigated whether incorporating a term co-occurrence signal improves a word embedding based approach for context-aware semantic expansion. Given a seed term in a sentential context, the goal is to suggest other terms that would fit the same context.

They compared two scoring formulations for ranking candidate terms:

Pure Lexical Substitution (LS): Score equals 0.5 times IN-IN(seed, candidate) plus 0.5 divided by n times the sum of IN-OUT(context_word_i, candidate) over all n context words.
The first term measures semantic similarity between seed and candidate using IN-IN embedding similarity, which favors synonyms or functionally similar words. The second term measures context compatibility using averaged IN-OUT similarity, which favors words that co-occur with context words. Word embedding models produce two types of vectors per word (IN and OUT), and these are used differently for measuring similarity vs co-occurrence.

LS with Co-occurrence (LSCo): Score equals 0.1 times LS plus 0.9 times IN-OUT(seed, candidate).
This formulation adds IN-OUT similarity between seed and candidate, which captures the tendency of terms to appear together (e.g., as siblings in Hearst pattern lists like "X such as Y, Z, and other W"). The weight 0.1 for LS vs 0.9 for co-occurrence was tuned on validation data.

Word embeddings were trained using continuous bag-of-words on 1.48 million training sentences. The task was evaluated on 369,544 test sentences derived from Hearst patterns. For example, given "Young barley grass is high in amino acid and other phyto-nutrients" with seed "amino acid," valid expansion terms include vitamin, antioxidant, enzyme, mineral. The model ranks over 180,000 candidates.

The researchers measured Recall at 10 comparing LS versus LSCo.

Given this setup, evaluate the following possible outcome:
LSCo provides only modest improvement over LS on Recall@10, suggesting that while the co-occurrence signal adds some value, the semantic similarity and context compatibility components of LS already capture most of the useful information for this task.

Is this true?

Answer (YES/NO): NO